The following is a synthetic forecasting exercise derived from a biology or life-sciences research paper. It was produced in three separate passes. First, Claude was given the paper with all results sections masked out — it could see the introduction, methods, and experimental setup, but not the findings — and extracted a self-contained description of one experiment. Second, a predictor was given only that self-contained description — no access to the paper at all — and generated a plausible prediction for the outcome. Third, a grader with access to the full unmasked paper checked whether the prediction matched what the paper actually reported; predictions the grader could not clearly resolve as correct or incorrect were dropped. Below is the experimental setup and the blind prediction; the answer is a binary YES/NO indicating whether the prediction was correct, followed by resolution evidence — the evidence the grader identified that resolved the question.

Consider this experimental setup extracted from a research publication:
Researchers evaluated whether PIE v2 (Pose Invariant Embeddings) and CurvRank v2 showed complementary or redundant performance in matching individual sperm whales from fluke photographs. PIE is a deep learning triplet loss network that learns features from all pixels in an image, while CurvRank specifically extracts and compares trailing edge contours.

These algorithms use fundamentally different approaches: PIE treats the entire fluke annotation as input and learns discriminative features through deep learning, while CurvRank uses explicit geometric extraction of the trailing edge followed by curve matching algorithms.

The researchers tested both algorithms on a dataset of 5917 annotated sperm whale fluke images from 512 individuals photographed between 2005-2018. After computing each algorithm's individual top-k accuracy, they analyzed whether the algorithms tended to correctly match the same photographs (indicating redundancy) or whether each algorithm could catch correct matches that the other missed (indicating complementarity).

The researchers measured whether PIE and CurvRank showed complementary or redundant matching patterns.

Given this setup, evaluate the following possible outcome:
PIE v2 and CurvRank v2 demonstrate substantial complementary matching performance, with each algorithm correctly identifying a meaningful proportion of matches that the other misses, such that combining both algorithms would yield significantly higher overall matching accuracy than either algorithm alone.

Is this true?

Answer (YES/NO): YES